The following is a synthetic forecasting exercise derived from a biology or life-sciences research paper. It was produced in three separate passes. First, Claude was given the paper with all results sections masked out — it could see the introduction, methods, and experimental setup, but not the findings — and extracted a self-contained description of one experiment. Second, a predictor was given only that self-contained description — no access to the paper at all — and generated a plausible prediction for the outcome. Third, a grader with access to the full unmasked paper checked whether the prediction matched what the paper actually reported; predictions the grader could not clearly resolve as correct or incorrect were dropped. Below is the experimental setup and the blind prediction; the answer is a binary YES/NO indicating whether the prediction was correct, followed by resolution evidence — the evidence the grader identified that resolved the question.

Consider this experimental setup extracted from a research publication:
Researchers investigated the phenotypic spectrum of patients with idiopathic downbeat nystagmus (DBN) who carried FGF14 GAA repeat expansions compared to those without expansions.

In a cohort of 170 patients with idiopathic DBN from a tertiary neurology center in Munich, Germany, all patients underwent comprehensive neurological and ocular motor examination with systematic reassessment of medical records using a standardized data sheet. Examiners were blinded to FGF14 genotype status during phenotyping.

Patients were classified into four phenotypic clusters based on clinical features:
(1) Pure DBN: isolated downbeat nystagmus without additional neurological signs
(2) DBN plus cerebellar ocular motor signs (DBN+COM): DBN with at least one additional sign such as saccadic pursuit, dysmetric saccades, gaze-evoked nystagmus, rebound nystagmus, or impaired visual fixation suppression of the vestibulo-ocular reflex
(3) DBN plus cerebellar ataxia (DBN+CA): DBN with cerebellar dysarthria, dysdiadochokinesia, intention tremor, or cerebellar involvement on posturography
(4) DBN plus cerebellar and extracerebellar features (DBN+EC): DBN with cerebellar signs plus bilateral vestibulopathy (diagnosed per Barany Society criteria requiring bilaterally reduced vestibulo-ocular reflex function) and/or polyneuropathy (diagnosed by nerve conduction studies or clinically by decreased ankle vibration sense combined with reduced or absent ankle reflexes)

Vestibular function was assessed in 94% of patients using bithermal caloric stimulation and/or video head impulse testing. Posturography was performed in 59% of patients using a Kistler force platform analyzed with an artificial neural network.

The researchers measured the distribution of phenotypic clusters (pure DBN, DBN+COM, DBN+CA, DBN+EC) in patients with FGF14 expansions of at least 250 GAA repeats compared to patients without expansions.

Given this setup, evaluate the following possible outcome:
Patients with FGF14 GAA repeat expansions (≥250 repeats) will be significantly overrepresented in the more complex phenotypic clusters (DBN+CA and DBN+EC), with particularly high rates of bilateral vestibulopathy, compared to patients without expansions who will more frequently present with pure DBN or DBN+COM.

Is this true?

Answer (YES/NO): NO